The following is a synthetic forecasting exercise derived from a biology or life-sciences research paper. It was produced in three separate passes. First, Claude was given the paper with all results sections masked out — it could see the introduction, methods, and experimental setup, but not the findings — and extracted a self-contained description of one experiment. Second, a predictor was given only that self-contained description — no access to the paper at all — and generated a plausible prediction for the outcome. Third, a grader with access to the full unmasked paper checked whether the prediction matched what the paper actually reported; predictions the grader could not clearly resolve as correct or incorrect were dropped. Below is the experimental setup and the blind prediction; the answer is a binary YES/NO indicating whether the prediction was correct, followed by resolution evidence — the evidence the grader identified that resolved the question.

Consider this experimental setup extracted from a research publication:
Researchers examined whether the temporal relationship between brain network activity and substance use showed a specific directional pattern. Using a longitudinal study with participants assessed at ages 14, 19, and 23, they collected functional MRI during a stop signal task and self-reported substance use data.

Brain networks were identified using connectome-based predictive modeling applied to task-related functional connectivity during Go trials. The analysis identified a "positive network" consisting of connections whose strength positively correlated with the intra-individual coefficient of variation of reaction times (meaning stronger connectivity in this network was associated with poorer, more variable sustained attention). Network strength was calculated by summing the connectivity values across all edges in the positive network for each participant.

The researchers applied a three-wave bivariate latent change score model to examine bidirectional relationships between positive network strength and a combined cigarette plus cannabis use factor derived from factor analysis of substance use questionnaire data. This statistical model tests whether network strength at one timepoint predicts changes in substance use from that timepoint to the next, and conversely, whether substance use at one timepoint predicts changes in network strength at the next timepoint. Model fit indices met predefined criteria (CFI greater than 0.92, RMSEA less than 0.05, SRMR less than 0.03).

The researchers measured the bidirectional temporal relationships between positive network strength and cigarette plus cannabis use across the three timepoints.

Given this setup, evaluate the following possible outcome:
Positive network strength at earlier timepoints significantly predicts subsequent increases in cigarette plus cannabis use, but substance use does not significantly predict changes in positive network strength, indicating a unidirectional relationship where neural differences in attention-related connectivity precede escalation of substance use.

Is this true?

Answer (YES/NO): YES